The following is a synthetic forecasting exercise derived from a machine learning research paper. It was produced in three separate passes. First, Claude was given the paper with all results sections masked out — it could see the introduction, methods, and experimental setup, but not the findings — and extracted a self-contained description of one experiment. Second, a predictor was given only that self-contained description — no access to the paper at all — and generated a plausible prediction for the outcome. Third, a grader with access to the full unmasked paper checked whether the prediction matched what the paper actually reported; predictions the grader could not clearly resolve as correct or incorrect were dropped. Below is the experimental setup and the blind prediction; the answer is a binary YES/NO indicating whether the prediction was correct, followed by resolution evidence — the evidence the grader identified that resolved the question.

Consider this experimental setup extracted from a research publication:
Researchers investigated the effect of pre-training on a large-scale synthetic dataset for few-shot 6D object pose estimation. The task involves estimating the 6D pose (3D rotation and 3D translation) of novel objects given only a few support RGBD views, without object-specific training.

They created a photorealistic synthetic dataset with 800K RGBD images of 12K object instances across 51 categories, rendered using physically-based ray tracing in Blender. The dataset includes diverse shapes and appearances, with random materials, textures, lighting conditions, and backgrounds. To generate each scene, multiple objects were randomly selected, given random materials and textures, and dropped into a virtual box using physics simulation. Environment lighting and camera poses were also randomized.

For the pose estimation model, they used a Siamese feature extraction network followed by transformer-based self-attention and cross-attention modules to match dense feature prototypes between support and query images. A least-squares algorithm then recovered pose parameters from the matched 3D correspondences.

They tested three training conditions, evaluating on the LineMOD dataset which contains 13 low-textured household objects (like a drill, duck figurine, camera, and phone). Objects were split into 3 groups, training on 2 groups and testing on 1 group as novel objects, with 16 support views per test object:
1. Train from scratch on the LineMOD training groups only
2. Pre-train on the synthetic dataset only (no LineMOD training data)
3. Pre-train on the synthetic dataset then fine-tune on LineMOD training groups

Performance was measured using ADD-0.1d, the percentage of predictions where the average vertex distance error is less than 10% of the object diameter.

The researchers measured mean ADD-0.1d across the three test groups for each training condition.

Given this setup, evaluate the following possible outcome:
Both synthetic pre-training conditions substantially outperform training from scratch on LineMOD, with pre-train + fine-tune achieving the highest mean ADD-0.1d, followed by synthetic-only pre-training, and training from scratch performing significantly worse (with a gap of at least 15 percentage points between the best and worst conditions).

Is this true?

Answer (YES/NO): YES